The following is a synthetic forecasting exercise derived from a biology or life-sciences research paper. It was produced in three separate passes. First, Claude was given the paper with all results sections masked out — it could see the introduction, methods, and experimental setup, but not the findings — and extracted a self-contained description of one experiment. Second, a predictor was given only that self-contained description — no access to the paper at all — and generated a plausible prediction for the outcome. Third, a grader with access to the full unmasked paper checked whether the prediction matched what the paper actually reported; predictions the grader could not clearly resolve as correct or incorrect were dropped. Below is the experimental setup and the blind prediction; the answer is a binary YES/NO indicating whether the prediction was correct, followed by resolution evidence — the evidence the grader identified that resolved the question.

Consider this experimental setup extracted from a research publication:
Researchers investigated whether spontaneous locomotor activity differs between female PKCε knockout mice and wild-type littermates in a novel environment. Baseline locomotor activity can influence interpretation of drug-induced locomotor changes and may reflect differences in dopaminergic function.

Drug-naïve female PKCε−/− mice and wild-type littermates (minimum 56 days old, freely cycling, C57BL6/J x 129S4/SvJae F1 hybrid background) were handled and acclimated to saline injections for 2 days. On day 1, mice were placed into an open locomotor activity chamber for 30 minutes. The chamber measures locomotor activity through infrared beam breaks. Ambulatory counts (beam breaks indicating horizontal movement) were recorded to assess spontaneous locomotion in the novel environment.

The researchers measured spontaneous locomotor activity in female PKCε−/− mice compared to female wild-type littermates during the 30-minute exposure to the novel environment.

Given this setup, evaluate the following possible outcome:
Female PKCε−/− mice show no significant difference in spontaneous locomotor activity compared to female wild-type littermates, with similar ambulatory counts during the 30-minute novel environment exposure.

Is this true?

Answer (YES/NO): YES